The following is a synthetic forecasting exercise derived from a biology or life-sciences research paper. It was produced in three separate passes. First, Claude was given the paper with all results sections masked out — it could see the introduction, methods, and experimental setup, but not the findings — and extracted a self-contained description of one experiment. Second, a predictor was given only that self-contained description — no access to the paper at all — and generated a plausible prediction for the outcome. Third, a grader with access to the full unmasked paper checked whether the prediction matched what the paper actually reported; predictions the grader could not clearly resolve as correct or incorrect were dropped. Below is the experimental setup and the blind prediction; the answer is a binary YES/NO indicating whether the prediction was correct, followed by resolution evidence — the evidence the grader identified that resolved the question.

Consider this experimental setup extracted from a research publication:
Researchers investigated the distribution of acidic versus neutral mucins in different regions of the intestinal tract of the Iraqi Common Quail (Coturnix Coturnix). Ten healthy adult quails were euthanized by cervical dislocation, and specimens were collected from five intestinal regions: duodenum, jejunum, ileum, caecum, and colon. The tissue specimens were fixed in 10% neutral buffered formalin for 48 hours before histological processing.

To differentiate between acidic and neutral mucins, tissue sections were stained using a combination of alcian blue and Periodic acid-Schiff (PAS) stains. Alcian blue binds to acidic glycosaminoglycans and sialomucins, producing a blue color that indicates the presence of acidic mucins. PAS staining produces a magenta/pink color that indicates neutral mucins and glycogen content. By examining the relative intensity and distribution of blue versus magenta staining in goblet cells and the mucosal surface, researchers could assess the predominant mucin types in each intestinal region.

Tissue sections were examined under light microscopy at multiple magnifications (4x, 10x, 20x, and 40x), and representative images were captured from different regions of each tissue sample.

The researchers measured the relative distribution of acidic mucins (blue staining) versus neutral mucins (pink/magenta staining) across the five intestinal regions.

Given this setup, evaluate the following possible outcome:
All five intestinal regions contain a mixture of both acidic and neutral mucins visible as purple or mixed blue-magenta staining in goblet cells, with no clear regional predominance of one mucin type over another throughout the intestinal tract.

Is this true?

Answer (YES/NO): NO